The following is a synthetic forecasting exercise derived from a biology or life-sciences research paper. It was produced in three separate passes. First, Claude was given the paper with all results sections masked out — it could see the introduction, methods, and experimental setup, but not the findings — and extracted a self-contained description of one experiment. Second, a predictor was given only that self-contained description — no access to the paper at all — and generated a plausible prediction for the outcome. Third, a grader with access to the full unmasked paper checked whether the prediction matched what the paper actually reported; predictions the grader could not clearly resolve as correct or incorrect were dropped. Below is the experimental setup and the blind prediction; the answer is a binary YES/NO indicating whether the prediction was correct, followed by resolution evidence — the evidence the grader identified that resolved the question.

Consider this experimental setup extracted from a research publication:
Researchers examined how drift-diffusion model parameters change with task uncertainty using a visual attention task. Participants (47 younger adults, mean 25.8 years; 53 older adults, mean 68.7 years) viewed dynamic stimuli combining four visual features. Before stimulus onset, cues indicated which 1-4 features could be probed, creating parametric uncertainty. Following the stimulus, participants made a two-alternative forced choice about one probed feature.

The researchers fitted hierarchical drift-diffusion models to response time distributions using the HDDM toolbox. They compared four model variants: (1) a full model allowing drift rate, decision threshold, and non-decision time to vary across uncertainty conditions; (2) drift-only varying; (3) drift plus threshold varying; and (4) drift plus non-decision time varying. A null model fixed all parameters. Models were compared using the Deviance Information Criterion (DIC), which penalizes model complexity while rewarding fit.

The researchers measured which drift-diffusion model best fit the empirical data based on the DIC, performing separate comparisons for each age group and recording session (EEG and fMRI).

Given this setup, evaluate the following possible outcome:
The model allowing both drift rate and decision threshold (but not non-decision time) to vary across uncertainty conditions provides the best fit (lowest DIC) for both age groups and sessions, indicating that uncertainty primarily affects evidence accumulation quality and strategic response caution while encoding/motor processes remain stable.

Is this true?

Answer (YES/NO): NO